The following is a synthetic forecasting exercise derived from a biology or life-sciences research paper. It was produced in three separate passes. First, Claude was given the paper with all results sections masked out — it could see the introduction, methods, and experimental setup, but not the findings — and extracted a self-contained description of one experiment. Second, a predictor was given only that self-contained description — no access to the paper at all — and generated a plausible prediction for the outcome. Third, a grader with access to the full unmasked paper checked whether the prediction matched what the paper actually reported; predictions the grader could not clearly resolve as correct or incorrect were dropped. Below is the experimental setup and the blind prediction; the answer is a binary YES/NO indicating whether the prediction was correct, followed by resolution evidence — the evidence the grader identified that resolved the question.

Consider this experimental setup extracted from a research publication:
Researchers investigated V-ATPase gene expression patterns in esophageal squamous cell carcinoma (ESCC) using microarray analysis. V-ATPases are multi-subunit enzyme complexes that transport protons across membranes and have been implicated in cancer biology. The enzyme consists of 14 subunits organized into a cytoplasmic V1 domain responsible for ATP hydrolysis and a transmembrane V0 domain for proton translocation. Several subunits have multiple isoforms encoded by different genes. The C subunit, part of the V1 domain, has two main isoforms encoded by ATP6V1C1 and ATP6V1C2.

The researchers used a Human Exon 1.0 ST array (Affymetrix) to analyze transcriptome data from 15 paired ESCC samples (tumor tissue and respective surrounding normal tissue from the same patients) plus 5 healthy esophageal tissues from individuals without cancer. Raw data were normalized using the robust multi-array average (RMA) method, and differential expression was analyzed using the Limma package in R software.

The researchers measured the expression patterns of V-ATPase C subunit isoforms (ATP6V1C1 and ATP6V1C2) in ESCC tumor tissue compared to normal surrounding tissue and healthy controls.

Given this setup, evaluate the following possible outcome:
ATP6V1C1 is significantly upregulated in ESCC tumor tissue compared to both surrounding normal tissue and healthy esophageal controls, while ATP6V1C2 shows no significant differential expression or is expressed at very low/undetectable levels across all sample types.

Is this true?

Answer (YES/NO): NO